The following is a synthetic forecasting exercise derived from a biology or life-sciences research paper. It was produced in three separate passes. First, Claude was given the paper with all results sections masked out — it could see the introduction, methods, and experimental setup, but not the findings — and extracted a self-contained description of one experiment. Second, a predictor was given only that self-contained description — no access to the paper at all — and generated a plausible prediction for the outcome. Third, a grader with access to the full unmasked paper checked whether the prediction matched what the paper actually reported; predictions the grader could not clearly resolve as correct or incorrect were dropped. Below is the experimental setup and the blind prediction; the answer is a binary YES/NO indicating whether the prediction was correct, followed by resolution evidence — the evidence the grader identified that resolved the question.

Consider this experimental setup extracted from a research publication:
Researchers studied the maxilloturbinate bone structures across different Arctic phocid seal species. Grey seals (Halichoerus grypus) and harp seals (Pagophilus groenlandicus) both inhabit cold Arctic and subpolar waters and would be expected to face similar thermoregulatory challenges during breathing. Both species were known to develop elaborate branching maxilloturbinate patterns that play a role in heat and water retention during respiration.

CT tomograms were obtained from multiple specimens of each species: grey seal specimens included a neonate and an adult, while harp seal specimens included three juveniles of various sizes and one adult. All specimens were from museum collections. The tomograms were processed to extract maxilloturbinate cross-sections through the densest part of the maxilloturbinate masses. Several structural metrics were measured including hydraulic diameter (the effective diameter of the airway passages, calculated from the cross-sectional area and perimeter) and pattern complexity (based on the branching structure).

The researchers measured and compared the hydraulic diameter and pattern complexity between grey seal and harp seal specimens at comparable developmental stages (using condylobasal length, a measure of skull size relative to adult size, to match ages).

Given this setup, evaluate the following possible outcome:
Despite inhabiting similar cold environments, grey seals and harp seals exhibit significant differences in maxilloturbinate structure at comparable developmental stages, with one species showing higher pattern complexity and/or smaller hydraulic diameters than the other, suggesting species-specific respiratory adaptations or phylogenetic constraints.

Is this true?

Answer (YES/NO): YES